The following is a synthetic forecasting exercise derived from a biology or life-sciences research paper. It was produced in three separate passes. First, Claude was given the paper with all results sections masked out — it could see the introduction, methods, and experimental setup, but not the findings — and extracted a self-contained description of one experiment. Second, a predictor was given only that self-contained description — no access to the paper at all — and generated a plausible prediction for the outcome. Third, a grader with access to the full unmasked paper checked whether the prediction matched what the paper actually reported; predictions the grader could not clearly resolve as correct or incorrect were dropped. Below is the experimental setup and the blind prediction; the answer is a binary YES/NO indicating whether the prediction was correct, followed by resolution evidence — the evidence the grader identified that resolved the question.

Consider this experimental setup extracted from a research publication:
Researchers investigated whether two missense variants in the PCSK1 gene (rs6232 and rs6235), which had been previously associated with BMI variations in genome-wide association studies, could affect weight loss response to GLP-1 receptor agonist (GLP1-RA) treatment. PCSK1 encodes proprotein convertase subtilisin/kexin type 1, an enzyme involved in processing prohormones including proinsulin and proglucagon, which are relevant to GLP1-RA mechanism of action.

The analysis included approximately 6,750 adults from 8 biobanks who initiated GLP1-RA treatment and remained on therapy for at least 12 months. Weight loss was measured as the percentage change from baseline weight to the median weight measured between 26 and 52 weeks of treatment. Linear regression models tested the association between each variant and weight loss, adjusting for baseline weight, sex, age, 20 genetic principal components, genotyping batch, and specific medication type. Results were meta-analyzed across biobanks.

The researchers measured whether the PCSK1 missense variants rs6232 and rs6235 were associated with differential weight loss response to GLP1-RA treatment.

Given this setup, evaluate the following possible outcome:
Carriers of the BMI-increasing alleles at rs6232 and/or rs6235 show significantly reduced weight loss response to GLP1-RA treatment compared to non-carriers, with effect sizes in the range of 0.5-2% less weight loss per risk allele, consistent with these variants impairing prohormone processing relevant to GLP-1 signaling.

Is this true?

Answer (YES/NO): NO